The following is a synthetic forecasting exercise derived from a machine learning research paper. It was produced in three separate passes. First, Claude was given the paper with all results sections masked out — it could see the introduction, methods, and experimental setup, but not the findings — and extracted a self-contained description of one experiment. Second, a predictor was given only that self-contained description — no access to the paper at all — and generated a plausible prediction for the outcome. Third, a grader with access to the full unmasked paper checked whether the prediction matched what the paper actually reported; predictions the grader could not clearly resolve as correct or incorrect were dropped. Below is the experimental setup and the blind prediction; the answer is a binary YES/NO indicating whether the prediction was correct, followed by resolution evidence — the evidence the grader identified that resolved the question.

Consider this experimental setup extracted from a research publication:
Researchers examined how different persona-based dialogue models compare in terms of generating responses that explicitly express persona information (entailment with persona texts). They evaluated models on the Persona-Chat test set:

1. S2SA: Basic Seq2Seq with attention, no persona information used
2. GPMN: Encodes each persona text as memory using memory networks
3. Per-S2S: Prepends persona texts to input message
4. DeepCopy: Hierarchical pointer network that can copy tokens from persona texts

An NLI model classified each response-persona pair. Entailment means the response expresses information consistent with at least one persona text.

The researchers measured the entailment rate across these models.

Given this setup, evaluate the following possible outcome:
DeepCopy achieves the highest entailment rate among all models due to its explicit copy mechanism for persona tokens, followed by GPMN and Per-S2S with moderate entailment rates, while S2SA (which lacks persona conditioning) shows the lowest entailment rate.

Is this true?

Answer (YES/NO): YES